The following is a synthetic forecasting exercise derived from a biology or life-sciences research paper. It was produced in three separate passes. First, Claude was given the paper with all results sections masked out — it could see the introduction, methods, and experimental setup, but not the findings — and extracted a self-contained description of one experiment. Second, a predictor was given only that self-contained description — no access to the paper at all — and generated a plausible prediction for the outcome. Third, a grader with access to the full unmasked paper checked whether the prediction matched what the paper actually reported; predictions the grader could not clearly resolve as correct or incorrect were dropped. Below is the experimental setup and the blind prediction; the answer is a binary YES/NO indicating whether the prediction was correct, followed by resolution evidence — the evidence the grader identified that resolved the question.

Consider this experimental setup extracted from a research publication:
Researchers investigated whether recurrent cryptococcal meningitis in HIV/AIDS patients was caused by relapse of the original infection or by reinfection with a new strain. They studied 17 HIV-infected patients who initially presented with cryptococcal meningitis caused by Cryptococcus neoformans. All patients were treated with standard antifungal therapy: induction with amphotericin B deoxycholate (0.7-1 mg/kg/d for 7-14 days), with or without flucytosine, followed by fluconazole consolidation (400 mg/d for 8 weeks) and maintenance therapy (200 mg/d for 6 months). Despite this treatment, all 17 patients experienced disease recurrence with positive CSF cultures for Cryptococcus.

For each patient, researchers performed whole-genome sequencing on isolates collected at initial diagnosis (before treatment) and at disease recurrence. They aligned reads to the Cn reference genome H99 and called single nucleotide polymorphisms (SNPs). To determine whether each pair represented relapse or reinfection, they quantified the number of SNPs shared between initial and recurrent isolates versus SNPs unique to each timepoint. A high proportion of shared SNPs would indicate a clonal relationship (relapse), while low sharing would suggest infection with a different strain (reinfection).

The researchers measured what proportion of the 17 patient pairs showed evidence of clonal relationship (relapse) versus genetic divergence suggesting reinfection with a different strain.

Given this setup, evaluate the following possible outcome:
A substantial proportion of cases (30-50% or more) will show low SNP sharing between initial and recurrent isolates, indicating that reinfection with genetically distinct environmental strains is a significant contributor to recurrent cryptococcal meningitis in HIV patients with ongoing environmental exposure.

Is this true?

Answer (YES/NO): NO